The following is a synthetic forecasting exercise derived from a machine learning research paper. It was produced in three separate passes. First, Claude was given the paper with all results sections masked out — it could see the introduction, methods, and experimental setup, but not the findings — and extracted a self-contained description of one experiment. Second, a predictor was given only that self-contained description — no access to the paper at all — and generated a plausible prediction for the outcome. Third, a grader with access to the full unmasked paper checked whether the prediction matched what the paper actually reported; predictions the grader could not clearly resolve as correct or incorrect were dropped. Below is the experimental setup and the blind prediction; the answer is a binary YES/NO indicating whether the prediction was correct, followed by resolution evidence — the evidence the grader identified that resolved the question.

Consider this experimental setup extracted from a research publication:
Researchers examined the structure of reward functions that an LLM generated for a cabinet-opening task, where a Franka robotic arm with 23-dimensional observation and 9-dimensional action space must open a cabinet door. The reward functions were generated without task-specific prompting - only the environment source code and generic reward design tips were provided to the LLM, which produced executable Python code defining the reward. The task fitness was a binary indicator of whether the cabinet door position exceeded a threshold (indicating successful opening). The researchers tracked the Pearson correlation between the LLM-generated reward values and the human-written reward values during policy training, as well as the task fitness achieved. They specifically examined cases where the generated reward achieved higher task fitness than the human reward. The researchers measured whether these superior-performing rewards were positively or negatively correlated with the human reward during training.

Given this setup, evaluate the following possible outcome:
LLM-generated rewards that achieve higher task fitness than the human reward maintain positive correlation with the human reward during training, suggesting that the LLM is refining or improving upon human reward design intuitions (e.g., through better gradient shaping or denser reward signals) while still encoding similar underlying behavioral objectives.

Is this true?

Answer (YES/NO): NO